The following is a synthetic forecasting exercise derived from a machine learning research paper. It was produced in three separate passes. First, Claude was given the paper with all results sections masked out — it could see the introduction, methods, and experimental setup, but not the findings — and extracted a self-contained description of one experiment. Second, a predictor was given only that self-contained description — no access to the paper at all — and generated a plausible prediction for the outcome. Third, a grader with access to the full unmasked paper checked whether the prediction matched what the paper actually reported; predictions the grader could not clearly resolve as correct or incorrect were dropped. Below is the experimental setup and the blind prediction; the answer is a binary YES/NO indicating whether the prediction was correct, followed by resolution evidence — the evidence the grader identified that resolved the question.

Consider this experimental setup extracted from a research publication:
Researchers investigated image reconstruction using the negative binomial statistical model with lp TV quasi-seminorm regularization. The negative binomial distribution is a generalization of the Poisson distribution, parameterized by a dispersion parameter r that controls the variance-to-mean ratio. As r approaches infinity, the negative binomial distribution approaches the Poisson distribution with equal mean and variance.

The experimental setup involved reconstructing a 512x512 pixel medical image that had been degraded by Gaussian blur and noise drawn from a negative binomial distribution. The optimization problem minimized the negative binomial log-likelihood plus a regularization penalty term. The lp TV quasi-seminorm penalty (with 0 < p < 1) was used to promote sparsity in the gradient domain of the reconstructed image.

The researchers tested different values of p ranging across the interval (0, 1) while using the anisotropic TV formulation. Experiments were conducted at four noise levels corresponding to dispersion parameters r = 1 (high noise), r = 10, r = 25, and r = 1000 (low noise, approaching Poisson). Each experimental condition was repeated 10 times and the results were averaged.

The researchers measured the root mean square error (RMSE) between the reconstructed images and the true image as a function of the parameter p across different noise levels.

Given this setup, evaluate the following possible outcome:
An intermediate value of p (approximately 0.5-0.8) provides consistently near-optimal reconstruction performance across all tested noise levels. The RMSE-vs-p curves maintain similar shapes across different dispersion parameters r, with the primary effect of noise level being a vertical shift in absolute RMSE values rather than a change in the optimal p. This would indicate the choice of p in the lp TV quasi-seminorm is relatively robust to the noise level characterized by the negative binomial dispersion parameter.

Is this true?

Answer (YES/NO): NO